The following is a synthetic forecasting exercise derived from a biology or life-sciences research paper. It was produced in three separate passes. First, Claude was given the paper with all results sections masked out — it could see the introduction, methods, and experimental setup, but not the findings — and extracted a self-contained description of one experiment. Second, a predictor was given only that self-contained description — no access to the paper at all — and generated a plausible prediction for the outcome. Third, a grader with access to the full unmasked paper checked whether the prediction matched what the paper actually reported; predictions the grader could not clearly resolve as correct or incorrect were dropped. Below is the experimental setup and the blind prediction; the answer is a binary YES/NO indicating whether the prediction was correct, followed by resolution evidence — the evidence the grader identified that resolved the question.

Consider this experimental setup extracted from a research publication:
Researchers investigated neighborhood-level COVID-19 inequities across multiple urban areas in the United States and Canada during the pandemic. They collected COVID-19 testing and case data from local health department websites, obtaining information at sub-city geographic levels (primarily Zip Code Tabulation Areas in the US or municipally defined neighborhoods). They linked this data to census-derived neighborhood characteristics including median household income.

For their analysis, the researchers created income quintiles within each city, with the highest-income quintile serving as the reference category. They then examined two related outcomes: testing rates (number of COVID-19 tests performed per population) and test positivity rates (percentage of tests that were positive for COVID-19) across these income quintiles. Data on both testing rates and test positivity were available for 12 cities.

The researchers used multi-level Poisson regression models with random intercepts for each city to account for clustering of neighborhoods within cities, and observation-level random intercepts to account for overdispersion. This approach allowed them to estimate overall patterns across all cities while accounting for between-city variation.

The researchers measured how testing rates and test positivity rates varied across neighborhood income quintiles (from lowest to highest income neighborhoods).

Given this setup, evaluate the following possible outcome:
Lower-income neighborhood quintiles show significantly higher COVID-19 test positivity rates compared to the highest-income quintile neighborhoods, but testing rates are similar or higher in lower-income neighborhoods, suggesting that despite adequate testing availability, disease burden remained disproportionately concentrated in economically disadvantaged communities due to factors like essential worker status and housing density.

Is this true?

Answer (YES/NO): NO